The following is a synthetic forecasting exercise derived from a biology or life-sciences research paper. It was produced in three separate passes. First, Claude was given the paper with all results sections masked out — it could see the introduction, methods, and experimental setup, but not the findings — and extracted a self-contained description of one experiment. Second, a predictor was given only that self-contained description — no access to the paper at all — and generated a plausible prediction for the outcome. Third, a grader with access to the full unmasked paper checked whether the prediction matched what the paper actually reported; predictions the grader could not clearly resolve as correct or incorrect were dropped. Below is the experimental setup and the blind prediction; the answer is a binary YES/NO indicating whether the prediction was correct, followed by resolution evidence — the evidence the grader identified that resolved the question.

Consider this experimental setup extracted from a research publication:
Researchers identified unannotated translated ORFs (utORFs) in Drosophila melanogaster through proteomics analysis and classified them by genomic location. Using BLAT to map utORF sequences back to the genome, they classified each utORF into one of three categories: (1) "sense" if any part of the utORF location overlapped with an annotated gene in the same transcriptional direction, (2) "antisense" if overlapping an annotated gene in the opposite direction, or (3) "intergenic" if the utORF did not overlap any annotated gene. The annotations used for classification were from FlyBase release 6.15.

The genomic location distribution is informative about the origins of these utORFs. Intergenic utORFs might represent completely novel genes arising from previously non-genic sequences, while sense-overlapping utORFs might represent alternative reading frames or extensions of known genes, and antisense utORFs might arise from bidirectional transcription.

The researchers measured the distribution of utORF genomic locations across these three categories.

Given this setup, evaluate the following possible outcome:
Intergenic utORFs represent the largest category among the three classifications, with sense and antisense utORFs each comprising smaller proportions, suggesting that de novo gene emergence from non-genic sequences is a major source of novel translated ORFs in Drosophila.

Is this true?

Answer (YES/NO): NO